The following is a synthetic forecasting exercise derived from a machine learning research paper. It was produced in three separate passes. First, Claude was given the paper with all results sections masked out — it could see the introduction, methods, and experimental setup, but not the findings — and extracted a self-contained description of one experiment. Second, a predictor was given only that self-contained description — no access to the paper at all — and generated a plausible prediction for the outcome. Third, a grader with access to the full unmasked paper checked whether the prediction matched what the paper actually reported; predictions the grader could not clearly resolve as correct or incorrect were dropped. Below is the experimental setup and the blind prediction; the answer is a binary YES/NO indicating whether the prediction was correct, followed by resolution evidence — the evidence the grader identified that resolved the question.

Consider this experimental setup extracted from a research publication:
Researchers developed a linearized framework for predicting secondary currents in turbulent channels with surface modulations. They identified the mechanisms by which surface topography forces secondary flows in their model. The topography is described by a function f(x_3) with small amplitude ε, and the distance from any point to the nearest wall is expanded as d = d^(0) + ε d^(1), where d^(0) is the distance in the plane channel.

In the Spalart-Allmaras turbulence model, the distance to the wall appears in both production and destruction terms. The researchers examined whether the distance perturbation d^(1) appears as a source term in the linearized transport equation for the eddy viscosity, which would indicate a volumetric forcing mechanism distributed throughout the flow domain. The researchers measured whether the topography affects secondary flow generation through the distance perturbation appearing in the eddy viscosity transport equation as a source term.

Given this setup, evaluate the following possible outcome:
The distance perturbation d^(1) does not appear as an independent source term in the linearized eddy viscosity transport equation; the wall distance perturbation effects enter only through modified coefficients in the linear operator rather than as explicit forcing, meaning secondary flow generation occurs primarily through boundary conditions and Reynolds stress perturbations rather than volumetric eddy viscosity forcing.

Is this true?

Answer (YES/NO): NO